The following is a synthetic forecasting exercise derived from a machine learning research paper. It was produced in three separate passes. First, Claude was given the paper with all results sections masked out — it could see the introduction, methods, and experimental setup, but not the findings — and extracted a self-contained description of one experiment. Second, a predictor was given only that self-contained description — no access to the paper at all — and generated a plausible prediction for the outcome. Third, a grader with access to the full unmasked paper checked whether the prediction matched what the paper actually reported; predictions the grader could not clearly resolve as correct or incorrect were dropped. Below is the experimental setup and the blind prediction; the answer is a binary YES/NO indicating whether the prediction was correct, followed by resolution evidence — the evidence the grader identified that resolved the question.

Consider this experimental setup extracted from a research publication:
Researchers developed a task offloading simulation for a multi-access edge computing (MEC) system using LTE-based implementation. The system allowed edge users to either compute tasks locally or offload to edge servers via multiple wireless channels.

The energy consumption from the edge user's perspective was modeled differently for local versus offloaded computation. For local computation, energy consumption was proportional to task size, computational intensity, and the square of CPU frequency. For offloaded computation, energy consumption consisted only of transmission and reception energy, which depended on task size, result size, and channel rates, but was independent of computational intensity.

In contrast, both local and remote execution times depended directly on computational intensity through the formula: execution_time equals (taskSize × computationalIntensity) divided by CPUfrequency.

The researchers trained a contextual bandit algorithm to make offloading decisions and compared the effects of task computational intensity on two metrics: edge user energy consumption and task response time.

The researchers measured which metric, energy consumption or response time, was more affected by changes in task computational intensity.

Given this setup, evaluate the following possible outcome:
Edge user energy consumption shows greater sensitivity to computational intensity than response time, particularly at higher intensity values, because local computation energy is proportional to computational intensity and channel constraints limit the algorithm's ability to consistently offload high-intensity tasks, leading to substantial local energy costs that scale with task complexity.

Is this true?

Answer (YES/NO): NO